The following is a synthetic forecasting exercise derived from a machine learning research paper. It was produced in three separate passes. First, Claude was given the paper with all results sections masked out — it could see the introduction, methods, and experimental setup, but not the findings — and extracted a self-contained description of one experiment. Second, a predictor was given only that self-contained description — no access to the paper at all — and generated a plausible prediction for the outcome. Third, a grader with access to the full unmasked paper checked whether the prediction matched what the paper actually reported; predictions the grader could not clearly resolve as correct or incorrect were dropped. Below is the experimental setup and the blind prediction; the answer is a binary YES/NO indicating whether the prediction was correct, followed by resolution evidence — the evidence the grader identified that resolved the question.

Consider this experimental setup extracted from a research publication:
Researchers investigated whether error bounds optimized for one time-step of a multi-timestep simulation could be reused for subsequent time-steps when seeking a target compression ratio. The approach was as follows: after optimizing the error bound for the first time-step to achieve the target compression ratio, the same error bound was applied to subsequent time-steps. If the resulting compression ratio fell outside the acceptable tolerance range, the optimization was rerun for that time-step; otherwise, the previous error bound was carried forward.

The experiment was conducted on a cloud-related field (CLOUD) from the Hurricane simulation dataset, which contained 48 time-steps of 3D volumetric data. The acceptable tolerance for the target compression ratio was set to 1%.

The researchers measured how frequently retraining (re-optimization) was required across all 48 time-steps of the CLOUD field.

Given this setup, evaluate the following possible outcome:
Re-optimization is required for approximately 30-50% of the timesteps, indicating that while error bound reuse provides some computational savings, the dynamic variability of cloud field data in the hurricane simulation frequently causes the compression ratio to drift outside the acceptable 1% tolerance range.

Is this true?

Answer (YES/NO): NO